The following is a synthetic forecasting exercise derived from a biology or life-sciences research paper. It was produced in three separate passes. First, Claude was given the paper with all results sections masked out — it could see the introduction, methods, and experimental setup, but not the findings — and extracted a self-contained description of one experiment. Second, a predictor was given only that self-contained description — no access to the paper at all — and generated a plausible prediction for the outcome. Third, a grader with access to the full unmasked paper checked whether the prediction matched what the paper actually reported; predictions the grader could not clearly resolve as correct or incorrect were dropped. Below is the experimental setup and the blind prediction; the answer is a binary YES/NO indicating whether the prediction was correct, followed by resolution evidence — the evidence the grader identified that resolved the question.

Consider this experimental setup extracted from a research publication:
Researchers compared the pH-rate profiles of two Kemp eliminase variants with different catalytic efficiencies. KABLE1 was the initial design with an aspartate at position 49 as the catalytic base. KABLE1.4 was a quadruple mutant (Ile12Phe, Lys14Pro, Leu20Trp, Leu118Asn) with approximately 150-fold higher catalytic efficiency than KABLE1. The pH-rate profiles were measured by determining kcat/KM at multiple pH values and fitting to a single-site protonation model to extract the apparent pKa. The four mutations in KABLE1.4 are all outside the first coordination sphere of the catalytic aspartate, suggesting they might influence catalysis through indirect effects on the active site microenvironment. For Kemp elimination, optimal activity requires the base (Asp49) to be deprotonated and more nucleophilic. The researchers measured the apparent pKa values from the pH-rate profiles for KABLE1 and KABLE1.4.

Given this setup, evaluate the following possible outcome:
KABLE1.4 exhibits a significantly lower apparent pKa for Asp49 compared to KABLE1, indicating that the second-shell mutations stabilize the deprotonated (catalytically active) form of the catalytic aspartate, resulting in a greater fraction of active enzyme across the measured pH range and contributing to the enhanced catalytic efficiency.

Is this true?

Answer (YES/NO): YES